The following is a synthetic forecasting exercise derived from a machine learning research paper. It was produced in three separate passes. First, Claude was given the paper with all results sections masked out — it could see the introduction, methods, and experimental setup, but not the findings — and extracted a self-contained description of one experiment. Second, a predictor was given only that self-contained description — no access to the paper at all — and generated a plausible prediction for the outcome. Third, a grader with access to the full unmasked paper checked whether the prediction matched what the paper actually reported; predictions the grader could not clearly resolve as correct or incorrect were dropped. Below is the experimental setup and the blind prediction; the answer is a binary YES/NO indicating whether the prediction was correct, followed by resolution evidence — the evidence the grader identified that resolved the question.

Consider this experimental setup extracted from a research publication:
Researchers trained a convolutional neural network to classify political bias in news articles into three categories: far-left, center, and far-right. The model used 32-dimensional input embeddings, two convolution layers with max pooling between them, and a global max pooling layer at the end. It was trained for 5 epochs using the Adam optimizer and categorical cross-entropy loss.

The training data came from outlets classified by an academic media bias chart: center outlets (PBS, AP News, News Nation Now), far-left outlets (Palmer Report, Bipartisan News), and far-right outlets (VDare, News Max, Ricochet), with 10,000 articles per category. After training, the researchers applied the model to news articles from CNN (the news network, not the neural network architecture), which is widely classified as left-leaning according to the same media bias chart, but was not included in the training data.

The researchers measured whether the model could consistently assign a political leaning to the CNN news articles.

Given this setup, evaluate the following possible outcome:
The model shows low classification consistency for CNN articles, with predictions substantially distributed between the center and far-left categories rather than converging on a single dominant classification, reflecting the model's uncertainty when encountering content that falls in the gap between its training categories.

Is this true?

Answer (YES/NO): NO